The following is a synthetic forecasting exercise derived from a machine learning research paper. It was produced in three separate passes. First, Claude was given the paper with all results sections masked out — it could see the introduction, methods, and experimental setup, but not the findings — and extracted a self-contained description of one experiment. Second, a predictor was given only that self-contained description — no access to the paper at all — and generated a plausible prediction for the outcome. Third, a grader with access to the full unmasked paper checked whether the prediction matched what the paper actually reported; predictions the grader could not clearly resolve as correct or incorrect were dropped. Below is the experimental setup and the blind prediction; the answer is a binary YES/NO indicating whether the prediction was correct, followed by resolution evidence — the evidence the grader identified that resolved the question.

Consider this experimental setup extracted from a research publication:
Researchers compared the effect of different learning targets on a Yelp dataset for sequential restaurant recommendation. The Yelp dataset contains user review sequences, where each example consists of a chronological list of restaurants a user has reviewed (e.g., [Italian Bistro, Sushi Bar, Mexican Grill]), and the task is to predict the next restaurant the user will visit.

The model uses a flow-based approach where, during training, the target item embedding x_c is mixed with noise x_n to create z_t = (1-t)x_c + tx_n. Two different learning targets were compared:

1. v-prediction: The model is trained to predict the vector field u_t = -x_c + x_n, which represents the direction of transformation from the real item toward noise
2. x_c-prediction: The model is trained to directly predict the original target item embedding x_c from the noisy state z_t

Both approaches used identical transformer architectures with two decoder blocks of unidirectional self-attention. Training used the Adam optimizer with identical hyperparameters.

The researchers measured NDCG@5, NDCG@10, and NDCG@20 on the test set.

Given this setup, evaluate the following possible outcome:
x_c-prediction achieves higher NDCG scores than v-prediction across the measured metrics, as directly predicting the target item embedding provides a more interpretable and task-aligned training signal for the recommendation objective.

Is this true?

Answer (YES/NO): YES